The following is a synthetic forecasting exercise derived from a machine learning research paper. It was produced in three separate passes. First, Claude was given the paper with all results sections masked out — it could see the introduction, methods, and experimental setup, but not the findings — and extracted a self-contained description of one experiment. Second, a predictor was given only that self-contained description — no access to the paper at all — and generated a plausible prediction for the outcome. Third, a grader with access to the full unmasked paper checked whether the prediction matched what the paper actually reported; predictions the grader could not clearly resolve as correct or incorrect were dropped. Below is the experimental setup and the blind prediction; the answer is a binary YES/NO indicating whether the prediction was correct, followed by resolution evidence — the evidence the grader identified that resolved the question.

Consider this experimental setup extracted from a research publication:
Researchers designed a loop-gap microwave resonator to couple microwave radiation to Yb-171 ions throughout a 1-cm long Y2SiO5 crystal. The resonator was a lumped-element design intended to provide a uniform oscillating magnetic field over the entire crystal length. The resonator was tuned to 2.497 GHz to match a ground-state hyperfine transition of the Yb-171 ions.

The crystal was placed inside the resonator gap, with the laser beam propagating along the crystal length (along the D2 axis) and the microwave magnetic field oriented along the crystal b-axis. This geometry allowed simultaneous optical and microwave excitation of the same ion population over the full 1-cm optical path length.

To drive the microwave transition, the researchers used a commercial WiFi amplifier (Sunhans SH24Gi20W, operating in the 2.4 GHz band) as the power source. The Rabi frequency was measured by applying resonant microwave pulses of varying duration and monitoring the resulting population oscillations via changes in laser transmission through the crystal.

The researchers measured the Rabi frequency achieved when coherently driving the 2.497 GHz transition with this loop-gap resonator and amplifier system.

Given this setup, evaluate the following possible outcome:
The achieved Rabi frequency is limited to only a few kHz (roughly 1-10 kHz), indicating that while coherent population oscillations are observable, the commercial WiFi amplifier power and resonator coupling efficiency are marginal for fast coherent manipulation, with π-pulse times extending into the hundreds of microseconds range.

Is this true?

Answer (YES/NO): NO